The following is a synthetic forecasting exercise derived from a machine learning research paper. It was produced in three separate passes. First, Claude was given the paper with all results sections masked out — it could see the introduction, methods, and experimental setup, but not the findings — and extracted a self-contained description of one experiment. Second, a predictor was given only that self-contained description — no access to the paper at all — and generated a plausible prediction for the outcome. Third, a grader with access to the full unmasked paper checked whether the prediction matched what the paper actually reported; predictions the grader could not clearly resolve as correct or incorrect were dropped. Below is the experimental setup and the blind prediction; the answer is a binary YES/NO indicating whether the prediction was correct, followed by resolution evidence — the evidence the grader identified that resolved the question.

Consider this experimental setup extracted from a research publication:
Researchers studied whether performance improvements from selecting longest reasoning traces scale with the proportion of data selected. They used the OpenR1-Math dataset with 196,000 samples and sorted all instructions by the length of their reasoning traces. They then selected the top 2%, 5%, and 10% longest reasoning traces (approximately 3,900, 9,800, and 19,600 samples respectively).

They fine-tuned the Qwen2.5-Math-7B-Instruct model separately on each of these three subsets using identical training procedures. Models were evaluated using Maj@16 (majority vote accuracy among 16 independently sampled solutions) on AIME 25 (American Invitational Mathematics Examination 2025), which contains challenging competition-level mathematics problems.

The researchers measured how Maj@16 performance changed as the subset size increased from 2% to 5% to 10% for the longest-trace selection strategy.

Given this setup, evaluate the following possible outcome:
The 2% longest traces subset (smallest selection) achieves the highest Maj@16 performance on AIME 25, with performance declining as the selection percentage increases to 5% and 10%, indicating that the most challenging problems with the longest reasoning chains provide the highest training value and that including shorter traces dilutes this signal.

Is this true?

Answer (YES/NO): NO